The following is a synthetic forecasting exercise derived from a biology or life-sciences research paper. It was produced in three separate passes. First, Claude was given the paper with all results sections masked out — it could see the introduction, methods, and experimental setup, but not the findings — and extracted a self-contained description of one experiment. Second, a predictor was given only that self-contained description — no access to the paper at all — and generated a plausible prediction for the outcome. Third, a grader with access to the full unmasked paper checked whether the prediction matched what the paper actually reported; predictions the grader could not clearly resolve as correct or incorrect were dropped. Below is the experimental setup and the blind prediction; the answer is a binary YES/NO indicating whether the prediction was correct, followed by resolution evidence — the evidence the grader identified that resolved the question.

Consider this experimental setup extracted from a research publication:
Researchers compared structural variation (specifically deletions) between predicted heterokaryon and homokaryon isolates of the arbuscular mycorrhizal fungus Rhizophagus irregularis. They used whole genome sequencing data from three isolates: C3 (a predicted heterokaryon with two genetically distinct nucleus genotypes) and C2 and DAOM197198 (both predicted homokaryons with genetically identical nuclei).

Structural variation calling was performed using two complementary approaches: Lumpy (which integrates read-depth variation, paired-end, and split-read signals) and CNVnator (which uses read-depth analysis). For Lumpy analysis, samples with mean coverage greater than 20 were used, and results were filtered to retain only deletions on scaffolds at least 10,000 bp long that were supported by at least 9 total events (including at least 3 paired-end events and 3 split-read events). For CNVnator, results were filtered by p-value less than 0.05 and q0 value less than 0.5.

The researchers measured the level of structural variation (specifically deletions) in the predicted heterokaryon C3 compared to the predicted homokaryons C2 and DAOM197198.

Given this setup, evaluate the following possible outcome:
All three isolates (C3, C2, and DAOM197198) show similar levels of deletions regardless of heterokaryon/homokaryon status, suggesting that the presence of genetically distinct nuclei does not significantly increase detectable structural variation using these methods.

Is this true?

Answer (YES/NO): NO